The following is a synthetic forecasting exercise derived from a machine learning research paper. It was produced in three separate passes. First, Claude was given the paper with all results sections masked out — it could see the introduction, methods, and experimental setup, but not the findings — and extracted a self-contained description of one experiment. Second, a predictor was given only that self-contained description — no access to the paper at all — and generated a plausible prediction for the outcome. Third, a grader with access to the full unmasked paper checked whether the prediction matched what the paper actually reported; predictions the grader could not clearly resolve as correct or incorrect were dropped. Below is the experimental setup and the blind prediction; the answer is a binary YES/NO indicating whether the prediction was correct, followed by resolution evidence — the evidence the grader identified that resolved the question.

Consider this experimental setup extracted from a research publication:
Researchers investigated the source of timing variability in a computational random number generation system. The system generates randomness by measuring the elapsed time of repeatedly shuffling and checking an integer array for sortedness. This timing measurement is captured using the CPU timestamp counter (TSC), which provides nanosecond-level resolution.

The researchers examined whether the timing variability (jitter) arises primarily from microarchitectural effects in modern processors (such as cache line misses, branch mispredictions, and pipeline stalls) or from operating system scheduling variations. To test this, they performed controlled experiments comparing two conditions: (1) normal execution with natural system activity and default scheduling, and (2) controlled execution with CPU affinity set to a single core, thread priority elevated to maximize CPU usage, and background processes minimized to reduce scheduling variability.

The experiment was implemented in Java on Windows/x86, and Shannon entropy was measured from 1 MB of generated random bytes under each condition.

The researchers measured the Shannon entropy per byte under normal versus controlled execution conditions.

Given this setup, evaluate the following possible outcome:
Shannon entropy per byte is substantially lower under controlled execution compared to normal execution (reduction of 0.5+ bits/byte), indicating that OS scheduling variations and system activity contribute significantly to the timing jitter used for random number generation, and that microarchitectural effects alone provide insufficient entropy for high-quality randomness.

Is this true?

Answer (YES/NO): NO